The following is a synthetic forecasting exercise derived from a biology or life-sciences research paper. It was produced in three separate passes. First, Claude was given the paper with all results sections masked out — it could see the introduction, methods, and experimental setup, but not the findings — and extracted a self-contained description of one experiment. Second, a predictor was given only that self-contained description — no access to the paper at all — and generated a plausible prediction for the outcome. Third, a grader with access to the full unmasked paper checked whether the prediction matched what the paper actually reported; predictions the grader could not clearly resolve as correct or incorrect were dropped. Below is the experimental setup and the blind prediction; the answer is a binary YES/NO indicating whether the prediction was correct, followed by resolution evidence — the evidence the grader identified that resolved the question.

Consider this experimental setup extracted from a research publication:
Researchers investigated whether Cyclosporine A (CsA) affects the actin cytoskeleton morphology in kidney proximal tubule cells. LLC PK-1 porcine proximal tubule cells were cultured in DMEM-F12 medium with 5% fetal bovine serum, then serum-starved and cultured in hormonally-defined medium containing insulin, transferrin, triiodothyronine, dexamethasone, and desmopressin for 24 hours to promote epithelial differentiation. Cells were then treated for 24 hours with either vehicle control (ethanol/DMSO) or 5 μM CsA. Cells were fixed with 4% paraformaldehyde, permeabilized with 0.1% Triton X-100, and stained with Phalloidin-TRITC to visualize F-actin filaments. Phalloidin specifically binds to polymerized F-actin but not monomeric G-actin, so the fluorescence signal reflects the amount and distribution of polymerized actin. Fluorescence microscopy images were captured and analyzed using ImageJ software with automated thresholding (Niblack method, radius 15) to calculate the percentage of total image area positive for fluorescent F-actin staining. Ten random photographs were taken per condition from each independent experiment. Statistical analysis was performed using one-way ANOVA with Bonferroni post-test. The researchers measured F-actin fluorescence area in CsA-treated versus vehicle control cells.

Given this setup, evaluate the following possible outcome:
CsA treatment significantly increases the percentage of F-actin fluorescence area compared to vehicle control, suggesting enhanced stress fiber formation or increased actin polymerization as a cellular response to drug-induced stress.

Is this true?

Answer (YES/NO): NO